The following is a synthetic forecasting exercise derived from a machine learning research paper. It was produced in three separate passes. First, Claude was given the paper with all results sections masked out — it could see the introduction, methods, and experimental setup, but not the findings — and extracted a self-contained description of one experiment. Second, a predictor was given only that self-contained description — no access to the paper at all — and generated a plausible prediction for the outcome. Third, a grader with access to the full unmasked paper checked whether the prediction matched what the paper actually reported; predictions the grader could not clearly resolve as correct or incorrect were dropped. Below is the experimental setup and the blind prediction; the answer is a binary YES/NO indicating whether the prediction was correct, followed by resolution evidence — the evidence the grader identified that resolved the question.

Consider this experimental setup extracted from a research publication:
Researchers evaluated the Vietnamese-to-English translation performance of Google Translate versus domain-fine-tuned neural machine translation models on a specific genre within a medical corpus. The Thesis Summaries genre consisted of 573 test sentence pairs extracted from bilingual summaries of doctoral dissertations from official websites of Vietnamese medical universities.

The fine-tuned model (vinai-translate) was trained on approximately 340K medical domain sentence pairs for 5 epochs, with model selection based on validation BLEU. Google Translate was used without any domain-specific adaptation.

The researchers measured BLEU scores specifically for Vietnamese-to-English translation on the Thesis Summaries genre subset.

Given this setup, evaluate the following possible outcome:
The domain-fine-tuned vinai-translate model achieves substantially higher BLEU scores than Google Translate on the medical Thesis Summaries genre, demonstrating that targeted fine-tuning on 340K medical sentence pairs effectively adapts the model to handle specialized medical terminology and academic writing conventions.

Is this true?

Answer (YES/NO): NO